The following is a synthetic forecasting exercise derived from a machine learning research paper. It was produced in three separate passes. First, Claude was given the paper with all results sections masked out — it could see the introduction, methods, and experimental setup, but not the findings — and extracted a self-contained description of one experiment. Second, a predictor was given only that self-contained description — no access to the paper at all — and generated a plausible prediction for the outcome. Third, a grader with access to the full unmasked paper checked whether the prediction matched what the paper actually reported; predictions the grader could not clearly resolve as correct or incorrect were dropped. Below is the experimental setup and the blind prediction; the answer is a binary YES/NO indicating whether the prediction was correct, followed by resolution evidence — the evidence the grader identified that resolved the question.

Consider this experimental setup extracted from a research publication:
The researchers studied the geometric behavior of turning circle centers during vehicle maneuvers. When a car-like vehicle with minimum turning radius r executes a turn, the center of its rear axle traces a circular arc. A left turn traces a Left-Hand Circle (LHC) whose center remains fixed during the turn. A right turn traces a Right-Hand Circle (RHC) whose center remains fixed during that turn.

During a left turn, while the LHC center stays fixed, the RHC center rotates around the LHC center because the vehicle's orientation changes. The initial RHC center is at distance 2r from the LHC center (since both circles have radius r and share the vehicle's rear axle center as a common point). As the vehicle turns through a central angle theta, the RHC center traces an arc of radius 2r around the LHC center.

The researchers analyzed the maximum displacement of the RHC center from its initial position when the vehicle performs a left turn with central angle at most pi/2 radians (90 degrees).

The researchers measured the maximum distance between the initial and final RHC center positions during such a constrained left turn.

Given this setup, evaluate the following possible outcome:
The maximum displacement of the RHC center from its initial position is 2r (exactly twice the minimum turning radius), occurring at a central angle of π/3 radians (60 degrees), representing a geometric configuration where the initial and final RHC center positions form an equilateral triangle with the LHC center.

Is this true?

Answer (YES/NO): NO